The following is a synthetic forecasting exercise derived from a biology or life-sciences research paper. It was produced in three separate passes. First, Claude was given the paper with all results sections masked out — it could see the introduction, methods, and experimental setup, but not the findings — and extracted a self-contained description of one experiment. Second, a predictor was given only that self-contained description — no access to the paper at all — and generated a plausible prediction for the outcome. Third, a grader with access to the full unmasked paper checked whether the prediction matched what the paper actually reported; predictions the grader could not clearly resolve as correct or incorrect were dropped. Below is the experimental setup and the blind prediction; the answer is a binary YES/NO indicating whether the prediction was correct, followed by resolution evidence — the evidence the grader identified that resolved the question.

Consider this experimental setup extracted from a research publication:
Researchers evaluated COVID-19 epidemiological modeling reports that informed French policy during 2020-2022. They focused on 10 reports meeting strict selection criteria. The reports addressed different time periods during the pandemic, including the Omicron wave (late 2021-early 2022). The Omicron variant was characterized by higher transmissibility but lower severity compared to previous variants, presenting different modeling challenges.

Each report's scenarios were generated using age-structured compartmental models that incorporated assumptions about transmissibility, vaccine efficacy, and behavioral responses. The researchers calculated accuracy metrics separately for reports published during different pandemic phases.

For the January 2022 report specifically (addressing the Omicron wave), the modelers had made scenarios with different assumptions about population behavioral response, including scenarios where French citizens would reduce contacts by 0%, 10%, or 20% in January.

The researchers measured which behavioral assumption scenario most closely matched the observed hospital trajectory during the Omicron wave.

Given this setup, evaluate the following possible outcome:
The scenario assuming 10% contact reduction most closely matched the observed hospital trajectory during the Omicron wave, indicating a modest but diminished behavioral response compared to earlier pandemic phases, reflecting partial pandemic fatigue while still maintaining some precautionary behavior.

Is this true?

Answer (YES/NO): NO